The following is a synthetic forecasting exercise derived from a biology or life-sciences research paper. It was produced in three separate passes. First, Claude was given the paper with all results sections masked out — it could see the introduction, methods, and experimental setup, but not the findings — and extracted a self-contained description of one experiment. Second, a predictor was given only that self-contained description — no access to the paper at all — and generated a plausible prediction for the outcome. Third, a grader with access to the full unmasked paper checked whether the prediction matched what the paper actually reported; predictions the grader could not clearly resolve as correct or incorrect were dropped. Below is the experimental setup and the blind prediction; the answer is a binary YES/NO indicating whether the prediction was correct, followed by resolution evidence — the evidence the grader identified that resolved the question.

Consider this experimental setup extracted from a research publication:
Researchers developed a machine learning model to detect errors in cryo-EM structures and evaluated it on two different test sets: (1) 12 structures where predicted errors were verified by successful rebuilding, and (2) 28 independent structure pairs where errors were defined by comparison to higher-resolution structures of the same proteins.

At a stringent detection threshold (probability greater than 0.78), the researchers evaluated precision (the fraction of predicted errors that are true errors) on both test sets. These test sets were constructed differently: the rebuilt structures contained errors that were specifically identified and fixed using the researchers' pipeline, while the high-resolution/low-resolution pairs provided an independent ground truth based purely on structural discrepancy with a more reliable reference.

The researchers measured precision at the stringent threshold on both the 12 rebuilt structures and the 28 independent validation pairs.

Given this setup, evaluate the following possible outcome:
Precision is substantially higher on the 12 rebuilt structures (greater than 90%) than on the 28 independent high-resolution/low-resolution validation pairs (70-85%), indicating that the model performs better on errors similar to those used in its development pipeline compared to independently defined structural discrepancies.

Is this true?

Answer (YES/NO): NO